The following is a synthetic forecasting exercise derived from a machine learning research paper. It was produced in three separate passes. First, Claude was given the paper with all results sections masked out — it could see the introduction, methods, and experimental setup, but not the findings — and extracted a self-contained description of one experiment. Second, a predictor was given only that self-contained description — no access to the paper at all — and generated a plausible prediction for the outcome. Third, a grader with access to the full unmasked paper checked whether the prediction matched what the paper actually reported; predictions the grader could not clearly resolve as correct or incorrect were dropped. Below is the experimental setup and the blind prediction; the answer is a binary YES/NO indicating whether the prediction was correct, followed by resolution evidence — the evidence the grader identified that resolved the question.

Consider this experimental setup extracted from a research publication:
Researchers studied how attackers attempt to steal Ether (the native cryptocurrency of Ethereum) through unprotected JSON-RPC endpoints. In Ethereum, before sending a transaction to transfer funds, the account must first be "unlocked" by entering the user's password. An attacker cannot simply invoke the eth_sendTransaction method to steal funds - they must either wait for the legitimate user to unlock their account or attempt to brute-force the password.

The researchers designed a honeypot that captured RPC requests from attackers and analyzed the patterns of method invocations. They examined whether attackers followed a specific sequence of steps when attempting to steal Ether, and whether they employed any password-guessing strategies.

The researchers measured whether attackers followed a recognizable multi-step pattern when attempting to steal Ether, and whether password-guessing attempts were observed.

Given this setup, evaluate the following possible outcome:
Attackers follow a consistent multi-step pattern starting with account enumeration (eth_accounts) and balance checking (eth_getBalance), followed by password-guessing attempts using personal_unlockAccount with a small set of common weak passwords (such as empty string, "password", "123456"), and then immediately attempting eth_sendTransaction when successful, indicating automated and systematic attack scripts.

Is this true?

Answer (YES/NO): NO